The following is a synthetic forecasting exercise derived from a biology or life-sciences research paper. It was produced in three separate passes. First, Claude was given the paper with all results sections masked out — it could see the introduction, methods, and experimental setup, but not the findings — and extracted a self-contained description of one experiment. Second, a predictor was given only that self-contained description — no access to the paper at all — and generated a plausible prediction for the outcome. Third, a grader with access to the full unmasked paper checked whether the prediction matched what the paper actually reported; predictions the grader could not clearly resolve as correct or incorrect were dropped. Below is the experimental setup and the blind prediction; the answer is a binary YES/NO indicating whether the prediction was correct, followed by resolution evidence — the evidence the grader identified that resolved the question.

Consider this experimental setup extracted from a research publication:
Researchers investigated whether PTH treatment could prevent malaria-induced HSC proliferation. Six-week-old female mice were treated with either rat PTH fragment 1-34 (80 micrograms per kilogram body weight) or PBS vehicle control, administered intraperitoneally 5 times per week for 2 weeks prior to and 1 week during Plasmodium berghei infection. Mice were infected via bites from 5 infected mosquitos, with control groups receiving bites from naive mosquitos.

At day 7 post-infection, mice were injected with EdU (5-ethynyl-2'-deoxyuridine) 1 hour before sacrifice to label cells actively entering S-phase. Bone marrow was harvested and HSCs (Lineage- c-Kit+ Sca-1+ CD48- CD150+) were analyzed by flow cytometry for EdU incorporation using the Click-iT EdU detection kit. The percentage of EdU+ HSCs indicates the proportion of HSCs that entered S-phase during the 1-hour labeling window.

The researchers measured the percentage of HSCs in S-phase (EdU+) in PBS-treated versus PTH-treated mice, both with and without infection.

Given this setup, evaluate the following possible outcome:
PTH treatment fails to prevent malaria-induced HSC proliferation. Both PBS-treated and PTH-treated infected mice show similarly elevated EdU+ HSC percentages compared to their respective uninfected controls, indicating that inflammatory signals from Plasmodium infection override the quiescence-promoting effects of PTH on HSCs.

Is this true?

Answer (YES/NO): NO